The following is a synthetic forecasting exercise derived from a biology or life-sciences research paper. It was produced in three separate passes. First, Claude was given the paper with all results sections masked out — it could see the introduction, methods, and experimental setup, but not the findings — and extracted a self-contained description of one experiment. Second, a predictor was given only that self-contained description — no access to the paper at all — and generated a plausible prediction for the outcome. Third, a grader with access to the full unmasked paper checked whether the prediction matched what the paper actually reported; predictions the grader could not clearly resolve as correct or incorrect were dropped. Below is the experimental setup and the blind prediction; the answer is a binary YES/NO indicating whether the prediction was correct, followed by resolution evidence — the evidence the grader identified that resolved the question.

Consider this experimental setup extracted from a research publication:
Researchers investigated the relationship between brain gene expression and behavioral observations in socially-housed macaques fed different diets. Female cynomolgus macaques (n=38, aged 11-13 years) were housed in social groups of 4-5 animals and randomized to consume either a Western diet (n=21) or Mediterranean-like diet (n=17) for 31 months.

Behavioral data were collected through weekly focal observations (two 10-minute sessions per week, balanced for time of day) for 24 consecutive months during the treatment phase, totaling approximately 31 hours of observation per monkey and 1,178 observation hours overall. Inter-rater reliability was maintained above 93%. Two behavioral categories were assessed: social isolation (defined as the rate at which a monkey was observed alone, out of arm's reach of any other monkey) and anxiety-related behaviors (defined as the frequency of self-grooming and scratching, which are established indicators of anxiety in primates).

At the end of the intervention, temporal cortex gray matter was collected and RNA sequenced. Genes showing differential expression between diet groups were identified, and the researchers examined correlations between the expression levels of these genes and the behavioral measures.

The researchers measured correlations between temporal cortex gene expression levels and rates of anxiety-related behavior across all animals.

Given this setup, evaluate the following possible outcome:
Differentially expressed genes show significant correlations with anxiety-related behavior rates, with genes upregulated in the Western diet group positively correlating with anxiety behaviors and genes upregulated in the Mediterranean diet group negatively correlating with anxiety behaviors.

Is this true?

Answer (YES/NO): NO